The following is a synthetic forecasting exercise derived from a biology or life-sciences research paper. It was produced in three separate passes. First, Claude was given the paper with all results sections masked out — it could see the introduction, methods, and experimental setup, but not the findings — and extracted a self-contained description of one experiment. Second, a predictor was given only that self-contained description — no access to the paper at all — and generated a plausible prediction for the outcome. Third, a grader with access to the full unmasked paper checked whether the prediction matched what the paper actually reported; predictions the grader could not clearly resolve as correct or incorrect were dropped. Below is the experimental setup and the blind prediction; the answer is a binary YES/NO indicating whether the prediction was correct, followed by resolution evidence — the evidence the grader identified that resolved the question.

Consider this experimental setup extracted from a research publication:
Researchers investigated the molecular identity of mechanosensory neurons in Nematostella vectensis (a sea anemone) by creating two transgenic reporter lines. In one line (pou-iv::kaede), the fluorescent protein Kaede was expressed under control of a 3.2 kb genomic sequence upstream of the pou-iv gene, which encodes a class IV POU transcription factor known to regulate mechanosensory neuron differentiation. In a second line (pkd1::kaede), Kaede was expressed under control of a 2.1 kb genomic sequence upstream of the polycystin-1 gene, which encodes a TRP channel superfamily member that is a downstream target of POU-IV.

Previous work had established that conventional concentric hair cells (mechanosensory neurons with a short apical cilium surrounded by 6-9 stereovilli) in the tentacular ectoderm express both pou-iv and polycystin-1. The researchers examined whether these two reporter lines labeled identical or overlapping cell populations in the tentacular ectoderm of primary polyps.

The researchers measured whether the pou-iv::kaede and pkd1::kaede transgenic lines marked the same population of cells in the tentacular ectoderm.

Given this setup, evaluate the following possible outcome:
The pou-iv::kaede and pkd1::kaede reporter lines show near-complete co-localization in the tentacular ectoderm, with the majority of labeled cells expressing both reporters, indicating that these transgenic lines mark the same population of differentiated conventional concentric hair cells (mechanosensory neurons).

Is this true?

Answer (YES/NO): NO